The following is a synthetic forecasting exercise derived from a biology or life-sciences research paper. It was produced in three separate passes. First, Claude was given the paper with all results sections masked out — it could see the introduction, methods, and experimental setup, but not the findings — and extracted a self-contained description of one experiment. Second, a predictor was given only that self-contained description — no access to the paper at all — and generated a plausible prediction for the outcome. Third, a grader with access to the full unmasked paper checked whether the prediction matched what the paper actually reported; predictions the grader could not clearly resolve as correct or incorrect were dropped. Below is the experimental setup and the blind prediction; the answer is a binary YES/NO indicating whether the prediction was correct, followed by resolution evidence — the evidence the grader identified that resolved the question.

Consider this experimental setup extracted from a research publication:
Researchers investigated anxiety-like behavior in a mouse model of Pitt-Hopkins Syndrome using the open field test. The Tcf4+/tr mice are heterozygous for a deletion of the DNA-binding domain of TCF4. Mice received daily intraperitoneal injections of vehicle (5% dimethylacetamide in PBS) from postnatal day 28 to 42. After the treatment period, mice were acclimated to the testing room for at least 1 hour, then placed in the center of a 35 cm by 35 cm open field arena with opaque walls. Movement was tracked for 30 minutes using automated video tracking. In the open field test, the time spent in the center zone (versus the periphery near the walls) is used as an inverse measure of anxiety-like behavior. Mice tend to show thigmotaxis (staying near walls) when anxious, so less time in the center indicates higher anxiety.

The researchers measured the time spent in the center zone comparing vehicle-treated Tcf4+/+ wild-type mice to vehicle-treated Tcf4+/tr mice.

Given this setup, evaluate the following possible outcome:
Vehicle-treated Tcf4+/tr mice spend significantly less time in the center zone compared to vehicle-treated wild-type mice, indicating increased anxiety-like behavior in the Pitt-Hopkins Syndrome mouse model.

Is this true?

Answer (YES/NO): NO